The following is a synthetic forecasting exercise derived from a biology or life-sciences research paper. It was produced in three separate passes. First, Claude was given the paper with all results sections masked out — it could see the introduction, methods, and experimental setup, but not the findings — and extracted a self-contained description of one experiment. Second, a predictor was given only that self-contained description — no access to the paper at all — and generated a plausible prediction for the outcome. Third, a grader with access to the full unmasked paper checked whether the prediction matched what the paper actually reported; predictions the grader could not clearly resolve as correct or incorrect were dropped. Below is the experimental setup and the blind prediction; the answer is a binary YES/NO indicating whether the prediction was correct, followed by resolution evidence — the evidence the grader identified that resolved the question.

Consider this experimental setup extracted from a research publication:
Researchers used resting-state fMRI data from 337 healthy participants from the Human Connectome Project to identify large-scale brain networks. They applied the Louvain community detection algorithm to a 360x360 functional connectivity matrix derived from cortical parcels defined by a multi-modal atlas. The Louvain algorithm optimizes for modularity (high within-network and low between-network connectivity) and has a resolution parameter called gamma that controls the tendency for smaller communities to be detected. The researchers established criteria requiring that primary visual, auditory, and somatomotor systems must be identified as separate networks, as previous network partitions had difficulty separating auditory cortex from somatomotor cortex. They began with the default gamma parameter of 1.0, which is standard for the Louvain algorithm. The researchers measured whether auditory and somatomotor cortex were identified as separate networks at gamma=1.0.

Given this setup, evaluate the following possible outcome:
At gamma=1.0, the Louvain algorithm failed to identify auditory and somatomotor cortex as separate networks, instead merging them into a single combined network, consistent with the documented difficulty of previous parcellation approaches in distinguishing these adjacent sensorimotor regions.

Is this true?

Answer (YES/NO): YES